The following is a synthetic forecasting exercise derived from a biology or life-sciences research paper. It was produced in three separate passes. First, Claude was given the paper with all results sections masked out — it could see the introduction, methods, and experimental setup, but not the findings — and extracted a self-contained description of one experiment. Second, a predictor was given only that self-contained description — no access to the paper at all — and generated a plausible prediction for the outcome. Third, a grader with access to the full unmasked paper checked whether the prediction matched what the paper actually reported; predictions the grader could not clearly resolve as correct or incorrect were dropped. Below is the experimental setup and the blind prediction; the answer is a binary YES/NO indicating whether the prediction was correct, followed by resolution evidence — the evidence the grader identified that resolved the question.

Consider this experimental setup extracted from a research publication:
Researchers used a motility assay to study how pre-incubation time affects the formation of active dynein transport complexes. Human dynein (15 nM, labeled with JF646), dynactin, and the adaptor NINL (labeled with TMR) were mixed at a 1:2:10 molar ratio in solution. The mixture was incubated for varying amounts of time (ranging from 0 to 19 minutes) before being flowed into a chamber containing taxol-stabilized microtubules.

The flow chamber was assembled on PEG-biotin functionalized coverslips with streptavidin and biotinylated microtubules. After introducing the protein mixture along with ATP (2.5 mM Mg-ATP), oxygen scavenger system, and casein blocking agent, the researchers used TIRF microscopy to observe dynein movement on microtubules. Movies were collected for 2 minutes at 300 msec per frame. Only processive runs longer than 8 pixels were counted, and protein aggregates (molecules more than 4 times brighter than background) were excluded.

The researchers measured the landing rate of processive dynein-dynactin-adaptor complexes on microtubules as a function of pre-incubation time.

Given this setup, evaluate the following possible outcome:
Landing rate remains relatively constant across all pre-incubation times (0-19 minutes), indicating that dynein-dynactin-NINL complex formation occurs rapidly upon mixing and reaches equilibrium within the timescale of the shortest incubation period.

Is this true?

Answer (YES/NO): YES